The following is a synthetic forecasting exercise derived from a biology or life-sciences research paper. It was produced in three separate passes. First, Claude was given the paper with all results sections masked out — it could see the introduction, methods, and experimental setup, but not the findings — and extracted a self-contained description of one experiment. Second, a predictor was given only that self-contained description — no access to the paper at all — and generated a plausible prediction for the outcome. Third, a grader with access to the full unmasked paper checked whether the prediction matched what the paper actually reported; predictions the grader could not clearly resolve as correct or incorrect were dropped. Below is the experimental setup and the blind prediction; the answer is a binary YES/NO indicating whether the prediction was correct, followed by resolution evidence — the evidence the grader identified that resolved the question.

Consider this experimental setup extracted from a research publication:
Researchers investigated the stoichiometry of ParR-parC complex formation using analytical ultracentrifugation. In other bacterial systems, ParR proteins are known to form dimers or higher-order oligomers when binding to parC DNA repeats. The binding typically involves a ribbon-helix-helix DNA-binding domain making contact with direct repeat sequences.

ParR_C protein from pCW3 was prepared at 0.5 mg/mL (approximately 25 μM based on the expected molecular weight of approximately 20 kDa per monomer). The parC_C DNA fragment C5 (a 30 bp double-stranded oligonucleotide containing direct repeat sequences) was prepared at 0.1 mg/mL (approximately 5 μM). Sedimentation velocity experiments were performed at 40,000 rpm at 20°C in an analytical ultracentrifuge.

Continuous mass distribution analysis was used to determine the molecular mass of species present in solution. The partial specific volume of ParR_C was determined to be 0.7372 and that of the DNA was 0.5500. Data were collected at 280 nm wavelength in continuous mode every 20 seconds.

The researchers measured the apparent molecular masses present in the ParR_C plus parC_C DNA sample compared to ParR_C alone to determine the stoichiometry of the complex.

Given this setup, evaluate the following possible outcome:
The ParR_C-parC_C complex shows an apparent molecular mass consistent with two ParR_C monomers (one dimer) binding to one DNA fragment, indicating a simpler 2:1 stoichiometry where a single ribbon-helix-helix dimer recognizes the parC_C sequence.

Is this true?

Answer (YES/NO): NO